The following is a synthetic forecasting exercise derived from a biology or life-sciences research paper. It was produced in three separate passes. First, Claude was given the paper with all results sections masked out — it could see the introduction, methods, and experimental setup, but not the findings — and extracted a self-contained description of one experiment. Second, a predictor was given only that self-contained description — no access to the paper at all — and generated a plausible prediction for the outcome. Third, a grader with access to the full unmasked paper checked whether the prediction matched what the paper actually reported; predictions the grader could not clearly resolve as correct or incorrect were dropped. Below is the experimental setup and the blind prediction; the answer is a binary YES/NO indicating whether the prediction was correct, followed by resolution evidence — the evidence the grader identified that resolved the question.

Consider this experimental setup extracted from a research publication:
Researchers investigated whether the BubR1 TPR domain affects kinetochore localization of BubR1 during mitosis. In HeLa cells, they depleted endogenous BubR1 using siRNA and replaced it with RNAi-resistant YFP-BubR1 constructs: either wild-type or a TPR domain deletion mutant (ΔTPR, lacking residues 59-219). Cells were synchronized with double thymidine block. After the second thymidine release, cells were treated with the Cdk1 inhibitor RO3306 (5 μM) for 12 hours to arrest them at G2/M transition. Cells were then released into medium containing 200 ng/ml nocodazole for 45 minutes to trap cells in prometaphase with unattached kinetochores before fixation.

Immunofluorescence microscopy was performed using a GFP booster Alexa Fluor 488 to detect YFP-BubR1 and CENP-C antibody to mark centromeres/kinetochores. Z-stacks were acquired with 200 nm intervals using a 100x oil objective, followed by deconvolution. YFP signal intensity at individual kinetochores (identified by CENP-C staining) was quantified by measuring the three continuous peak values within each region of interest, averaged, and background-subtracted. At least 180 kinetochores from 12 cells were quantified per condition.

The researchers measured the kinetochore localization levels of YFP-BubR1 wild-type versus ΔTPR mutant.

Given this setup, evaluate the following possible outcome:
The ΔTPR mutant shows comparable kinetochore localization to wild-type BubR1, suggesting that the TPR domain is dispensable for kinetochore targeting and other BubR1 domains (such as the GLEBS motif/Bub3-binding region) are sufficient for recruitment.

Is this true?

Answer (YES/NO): YES